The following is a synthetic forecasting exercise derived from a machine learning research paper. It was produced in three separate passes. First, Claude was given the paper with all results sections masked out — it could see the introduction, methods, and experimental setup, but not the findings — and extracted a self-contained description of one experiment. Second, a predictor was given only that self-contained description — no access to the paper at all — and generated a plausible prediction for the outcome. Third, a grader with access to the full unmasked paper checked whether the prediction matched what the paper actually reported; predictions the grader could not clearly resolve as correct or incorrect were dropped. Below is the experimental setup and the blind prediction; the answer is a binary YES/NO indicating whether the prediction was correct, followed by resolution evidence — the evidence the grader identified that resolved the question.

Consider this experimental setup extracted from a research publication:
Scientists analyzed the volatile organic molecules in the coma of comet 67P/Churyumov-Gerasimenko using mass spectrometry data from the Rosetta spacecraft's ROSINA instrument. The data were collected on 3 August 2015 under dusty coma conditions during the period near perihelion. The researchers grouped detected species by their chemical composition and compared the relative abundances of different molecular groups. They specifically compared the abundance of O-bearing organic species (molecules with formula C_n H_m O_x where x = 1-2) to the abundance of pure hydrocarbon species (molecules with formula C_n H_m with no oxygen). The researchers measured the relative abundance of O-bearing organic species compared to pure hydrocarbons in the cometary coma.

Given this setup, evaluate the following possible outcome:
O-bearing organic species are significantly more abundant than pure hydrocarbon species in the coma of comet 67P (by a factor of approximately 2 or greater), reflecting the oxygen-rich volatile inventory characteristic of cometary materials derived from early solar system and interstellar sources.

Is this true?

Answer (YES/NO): NO